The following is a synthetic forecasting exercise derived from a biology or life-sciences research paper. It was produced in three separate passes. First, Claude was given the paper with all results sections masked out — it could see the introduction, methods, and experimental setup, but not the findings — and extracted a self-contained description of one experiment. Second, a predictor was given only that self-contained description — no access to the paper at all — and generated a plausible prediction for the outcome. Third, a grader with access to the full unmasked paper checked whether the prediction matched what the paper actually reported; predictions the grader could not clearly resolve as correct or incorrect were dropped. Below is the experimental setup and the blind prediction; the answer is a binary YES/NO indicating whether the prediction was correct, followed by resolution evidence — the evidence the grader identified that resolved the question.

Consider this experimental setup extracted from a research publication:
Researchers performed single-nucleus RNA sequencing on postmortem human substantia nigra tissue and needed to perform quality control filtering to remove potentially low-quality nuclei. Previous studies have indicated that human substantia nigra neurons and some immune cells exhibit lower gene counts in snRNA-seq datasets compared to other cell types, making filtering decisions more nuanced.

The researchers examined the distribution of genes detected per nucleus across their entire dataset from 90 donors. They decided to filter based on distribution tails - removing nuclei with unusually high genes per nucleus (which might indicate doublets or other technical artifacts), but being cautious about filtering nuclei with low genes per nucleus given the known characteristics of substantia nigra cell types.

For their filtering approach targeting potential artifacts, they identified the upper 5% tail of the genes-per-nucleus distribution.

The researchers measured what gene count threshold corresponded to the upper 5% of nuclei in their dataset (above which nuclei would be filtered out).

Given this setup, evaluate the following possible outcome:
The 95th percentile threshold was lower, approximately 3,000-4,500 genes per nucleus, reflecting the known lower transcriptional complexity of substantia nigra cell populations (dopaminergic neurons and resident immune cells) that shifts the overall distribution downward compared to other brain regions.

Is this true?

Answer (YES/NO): YES